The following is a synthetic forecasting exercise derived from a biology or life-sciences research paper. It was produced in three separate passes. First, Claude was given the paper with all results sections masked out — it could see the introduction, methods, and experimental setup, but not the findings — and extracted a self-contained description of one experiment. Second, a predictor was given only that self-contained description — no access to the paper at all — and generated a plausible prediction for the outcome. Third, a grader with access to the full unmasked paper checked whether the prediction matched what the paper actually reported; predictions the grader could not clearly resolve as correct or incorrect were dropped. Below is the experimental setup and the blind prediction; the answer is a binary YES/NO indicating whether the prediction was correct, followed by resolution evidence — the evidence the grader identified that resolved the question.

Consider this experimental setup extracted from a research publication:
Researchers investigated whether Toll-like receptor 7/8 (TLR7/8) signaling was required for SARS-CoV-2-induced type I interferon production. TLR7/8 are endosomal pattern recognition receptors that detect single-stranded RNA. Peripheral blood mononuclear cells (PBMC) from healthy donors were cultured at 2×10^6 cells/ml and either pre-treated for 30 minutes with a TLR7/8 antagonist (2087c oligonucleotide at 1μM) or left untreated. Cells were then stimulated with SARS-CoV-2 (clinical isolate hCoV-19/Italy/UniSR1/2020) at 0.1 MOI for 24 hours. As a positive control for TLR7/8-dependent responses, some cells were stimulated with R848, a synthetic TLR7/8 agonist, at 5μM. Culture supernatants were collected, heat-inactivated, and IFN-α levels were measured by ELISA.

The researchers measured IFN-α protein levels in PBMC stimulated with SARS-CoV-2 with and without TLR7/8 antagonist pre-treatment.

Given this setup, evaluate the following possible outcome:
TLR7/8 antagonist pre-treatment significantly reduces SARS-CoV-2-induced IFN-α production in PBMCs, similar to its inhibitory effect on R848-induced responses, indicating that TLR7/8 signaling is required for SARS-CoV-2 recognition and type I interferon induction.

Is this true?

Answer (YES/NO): YES